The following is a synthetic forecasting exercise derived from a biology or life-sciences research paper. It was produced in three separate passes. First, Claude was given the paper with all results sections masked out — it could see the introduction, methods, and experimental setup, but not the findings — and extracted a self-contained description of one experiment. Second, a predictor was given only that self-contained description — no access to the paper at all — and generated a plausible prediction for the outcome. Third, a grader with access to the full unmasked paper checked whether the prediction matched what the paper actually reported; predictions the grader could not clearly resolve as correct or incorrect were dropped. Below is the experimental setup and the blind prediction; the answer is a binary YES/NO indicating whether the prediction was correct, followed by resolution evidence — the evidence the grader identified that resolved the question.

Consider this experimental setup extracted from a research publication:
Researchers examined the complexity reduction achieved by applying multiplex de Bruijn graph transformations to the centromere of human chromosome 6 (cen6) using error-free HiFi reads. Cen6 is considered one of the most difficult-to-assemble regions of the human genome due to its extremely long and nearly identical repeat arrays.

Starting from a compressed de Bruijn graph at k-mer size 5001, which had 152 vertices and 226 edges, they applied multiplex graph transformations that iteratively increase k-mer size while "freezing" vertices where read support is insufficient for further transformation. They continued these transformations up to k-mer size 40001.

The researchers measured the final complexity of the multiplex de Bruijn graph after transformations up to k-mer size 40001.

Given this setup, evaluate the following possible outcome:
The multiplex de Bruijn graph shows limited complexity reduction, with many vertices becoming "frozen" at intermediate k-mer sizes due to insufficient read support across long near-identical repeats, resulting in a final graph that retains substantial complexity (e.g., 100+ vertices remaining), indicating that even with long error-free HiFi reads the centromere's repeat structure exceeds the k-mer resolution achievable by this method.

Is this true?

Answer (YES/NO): NO